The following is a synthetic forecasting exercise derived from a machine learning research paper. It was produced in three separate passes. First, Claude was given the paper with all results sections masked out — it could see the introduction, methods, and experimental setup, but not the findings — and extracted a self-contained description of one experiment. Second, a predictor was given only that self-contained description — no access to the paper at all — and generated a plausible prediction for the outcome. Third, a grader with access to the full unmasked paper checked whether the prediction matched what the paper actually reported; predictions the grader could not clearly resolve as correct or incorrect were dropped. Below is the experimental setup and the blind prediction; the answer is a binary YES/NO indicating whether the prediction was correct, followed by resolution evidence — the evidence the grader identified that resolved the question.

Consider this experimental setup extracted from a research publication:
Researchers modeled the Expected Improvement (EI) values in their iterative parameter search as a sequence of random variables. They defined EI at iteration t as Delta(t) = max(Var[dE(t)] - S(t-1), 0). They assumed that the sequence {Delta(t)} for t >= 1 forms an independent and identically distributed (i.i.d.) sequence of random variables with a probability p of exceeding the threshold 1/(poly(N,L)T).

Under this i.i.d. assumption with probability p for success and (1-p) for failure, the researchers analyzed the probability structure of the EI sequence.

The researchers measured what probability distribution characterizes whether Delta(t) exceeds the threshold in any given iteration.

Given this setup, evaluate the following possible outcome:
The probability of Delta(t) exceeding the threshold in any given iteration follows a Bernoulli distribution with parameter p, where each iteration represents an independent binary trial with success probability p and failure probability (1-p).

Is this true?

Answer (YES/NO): YES